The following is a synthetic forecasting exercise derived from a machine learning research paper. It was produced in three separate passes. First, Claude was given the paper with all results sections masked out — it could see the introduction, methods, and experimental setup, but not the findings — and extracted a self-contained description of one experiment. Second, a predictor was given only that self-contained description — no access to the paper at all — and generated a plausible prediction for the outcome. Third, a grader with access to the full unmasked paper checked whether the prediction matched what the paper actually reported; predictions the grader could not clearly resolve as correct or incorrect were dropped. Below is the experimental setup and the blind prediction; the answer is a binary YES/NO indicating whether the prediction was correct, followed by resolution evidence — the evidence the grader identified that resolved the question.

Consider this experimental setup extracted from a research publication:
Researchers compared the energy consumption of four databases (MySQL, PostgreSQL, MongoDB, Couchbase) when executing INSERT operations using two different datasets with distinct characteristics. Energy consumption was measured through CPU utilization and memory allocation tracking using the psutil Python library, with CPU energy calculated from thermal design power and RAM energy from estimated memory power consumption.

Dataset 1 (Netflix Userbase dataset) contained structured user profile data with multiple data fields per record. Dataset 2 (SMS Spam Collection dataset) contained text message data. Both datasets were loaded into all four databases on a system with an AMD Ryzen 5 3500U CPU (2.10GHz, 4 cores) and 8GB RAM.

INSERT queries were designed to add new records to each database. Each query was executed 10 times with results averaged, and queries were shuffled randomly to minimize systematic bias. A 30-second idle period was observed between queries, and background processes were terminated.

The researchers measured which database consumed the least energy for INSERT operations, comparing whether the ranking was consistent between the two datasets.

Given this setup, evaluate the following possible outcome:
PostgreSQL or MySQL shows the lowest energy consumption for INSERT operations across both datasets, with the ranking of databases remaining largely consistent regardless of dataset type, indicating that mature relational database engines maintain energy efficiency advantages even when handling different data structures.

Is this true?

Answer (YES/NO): NO